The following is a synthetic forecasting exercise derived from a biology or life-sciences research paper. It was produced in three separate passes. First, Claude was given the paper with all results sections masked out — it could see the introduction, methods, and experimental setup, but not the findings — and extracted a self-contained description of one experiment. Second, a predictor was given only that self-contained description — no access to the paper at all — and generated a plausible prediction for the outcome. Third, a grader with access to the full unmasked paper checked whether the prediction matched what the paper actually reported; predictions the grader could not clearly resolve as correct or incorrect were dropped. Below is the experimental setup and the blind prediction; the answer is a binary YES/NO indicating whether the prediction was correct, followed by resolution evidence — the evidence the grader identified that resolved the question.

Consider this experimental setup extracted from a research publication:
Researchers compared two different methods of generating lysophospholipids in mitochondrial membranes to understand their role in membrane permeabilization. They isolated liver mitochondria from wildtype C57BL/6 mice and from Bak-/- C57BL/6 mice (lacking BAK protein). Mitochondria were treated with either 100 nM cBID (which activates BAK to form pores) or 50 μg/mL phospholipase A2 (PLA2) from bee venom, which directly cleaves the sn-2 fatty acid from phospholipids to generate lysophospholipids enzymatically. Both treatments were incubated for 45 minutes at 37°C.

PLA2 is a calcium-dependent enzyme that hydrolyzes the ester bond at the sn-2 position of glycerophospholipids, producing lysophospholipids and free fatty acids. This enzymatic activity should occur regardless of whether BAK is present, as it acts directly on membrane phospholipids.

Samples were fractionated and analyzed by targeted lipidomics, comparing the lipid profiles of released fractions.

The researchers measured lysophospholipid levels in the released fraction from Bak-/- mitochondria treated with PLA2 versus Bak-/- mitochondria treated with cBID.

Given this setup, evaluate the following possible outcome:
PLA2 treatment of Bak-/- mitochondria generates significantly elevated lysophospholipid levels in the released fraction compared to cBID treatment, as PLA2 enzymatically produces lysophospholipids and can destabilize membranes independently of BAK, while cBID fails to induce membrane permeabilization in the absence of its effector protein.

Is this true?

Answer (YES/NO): YES